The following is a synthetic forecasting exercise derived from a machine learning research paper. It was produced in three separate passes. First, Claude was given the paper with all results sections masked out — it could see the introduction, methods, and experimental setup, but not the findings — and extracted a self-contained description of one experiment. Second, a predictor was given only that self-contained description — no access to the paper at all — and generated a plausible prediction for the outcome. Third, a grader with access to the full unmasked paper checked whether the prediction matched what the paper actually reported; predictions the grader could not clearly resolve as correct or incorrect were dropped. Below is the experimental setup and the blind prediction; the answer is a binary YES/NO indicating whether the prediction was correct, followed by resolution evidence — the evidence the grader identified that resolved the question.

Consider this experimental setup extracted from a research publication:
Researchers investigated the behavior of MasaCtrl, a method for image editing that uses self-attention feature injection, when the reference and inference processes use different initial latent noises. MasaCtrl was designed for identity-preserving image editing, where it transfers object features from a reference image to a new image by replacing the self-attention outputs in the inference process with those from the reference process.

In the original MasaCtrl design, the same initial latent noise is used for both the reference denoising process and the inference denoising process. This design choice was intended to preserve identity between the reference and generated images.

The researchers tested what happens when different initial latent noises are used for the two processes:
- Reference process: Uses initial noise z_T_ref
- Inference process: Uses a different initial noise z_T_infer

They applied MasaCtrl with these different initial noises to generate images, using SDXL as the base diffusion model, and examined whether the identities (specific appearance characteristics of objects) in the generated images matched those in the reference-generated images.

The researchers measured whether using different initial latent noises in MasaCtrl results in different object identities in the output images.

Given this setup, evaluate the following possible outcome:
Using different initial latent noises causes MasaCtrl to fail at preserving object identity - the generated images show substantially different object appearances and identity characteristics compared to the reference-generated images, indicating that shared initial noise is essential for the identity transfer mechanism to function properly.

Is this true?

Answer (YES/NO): YES